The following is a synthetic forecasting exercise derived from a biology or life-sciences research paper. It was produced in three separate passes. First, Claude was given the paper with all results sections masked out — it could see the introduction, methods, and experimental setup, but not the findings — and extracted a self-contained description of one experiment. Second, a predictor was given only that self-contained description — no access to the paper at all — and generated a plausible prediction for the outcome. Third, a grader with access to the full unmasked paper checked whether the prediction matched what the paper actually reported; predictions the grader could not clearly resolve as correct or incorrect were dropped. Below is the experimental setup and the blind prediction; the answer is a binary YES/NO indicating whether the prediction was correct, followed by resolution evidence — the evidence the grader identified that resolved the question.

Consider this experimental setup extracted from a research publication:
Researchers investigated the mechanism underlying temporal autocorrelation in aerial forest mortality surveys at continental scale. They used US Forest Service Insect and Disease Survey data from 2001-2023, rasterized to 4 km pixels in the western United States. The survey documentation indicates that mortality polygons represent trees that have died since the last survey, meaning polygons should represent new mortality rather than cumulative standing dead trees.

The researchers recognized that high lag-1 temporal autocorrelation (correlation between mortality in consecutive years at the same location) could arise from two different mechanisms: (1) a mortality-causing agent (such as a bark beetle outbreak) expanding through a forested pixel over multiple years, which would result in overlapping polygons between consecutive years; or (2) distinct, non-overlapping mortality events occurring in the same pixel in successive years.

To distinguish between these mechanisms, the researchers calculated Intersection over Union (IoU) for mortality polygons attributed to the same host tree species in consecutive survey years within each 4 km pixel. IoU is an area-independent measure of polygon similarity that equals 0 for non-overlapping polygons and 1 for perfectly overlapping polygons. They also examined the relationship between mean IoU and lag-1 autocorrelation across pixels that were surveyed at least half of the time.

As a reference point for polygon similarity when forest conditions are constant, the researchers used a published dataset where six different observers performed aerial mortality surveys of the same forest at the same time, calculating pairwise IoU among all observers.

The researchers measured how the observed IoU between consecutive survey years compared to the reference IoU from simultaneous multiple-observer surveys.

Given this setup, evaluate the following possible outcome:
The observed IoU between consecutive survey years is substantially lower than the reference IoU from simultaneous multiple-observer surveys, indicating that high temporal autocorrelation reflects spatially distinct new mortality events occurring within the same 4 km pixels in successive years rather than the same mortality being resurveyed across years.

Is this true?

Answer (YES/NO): NO